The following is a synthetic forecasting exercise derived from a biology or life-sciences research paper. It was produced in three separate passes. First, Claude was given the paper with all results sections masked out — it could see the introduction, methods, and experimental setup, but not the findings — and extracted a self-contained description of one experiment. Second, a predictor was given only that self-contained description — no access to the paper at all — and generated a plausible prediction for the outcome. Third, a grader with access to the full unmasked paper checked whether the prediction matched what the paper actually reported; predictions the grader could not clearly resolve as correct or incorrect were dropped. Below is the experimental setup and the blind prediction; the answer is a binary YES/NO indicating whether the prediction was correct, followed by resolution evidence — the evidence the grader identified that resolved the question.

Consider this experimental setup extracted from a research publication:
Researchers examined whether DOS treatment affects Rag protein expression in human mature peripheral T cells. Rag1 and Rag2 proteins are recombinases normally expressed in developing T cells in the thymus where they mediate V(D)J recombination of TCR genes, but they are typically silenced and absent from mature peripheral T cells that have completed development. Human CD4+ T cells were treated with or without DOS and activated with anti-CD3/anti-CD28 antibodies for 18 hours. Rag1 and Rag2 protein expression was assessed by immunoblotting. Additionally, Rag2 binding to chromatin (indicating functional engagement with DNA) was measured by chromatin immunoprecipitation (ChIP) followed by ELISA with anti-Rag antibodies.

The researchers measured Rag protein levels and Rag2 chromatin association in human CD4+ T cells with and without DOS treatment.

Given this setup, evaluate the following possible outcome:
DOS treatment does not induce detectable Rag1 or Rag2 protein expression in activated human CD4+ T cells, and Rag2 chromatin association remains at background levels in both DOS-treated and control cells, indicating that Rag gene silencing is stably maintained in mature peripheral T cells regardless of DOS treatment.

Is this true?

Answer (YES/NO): NO